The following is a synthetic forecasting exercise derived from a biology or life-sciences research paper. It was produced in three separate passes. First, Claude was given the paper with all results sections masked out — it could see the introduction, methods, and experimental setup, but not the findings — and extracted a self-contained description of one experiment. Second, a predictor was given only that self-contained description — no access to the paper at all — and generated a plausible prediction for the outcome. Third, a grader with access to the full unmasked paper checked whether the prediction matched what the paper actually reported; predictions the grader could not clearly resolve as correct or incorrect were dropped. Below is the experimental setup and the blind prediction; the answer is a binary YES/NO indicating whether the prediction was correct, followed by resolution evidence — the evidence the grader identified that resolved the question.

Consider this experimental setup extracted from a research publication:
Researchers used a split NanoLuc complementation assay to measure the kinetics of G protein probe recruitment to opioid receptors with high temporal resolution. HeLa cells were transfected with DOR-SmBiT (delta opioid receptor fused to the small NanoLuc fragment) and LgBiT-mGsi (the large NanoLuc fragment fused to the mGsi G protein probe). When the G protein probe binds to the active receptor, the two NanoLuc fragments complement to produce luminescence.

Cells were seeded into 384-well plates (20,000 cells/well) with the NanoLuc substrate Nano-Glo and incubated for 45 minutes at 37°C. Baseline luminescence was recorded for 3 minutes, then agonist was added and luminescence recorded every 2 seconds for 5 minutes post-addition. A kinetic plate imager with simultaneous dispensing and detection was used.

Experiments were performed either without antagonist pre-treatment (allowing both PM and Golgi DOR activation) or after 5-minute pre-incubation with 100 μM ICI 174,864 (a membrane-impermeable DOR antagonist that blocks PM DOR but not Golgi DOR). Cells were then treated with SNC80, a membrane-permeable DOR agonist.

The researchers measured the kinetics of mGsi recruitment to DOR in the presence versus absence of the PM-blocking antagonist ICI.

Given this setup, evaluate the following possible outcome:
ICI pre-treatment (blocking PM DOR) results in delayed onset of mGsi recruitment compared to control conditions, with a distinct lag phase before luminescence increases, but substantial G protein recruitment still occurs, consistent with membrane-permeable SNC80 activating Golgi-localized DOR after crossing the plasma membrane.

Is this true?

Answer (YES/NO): NO